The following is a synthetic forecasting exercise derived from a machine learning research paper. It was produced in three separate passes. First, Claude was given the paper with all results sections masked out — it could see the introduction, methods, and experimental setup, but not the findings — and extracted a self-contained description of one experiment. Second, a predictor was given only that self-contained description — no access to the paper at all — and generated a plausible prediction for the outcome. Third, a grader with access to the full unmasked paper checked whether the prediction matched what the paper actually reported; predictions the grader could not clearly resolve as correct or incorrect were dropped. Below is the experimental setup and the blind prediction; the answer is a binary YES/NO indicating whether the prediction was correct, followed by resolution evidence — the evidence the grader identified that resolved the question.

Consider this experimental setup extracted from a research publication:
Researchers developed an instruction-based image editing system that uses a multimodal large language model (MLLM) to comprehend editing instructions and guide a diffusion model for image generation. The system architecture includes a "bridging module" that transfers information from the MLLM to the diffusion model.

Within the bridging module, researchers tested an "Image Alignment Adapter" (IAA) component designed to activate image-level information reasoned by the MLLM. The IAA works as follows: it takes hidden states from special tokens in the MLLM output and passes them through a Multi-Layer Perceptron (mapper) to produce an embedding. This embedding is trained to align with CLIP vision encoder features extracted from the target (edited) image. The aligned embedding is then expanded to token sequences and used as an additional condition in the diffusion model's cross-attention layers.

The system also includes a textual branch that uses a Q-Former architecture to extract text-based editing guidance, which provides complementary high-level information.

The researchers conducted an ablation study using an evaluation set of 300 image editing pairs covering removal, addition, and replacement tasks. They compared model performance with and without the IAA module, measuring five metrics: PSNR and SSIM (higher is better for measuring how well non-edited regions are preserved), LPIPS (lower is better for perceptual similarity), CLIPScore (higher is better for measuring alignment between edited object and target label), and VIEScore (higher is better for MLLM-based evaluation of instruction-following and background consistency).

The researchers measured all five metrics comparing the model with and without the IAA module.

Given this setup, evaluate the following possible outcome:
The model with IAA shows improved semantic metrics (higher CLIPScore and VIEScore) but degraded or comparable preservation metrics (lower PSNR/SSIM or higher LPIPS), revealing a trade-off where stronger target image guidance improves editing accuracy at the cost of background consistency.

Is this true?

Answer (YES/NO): NO